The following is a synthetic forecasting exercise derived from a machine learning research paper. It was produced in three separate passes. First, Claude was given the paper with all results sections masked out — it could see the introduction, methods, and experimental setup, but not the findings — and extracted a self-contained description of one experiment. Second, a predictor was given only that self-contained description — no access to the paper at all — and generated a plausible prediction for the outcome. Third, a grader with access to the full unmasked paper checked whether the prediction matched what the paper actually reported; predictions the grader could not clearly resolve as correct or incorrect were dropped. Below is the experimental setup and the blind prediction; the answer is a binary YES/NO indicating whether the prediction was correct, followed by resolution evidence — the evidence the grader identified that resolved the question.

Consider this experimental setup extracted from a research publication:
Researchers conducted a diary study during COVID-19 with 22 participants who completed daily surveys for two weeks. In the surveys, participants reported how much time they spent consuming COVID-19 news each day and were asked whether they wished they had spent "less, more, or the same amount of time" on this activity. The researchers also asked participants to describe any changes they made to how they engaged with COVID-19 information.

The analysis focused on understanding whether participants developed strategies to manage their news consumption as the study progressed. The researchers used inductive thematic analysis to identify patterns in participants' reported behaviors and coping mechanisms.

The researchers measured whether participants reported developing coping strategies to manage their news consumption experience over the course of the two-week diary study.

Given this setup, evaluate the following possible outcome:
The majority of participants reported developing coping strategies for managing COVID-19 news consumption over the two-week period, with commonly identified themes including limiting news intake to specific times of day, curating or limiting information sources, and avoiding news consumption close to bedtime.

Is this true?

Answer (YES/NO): NO